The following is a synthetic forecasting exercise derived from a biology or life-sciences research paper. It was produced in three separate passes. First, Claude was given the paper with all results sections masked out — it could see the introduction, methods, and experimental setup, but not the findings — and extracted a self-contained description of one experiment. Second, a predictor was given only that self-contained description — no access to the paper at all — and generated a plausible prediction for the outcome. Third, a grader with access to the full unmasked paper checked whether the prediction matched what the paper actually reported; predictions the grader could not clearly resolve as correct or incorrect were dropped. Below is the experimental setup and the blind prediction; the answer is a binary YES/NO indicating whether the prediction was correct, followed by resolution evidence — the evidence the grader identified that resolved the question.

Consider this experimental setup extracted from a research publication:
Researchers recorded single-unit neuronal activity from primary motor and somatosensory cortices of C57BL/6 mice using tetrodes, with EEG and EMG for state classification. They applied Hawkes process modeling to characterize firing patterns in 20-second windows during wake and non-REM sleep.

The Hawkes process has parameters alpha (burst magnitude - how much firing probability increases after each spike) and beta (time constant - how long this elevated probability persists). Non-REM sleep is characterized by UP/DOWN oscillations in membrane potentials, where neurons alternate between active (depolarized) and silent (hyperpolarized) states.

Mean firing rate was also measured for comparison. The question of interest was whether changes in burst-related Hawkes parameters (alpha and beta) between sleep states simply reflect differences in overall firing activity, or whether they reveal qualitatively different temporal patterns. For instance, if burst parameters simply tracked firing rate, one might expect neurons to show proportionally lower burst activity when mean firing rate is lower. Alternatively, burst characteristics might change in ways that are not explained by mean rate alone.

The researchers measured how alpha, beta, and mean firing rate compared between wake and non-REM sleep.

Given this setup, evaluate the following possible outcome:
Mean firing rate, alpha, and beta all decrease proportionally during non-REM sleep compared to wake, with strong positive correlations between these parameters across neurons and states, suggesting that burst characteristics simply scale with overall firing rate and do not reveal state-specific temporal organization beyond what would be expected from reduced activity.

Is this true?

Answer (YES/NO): NO